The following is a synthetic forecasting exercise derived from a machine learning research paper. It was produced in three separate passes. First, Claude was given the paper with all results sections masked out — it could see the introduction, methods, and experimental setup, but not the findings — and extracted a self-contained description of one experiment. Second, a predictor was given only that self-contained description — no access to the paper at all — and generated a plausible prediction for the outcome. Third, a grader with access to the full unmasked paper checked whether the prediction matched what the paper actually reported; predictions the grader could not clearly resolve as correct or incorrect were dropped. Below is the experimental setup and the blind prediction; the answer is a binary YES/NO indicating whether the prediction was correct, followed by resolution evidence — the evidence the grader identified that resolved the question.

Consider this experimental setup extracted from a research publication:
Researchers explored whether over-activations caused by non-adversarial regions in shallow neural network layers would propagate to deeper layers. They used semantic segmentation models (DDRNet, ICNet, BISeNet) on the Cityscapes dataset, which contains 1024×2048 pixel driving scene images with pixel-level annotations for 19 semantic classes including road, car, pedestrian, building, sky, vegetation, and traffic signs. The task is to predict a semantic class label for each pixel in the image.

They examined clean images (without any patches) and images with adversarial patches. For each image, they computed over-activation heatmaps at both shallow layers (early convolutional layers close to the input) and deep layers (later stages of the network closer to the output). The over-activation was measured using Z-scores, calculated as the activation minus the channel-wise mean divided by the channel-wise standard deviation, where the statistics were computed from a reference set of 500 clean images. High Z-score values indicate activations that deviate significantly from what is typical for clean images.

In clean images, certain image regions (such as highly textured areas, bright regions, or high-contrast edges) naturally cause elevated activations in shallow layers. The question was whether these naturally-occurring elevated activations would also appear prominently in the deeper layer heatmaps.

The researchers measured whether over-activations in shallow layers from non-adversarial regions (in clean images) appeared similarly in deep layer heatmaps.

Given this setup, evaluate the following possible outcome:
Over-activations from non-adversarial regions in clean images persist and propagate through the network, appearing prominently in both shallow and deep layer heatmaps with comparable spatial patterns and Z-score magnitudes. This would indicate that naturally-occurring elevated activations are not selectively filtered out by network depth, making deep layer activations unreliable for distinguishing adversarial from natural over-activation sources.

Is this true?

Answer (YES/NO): NO